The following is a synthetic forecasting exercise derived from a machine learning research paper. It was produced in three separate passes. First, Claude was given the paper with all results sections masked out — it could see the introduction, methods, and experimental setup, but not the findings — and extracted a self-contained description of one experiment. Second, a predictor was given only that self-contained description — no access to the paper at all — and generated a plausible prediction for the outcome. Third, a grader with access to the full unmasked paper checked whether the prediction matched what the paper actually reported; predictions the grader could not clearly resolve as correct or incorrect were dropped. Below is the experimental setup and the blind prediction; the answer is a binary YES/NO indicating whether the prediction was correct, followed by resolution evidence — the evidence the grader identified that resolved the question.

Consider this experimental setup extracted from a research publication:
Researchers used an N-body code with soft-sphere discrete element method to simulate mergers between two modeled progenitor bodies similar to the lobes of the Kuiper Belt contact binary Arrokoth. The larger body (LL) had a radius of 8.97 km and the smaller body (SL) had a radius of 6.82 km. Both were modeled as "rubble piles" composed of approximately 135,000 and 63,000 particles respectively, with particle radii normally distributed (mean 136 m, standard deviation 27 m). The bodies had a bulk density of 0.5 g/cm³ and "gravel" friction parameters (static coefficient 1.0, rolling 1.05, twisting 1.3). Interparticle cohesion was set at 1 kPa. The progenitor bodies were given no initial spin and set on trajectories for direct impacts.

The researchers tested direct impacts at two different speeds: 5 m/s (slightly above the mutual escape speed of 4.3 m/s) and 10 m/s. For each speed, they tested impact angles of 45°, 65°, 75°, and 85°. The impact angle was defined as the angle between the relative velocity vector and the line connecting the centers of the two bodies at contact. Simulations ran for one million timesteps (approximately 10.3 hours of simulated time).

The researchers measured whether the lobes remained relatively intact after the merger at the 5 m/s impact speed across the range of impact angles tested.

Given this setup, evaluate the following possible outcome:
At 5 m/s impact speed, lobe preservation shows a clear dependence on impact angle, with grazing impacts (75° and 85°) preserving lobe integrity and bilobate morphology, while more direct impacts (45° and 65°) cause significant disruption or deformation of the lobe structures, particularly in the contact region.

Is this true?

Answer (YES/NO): NO